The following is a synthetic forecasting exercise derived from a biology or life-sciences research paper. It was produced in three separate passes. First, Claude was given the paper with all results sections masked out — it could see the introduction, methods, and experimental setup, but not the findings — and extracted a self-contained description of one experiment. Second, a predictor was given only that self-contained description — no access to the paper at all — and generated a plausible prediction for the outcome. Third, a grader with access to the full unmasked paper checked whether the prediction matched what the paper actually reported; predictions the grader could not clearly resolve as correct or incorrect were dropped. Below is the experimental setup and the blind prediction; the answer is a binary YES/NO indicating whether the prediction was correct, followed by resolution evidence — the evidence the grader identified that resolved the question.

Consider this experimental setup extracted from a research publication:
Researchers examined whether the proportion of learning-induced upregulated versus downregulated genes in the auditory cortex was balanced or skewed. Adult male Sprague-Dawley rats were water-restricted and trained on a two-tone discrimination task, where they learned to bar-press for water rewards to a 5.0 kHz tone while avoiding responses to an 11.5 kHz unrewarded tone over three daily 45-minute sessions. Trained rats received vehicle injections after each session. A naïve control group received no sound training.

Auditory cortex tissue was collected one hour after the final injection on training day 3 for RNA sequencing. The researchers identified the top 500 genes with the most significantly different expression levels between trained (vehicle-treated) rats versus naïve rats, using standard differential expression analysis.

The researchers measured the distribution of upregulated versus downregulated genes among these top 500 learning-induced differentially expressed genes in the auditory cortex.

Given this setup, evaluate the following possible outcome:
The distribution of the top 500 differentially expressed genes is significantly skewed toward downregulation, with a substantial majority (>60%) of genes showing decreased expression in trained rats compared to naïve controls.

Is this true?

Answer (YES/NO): NO